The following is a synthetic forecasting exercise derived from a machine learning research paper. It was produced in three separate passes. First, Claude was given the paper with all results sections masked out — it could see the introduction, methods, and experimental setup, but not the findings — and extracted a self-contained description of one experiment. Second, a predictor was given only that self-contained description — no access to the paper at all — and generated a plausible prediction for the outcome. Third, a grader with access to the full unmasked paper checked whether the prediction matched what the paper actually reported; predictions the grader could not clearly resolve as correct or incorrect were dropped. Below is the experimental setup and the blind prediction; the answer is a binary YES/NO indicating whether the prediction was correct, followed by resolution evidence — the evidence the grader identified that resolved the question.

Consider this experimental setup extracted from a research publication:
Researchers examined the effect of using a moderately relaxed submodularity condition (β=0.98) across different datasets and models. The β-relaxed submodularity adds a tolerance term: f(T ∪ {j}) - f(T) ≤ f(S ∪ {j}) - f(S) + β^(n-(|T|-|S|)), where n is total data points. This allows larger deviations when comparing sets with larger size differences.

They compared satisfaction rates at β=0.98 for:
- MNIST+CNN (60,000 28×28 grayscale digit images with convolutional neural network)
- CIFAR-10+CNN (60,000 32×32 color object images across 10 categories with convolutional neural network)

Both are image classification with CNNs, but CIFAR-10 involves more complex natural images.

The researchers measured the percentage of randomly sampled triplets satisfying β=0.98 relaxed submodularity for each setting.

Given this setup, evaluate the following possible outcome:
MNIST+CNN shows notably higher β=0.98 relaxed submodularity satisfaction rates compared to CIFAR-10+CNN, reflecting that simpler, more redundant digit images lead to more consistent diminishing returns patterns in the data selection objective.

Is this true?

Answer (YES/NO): NO